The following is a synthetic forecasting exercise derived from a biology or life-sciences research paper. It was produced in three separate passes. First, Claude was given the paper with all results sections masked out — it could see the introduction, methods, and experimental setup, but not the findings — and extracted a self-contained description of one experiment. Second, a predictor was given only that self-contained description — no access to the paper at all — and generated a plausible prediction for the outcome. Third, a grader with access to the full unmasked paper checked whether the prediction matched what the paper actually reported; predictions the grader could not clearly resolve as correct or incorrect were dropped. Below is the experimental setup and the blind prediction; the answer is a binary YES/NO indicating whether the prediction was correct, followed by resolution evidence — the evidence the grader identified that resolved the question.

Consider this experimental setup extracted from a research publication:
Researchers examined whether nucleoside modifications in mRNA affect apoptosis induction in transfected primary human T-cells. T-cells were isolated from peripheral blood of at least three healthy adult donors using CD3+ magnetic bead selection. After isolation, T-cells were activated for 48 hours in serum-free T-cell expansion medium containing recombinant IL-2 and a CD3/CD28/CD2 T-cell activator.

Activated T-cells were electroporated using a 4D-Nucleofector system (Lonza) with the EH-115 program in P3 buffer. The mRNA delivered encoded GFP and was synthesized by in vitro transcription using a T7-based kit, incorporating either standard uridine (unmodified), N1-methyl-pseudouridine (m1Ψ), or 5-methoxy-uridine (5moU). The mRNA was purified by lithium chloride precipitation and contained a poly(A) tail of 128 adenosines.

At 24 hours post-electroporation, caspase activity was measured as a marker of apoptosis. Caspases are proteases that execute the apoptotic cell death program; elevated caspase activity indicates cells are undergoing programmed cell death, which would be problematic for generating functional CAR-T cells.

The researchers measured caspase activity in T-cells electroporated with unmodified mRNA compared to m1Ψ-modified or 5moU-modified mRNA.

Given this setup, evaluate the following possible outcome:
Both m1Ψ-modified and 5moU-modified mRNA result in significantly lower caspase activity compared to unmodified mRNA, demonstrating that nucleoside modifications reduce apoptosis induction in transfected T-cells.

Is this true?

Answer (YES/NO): NO